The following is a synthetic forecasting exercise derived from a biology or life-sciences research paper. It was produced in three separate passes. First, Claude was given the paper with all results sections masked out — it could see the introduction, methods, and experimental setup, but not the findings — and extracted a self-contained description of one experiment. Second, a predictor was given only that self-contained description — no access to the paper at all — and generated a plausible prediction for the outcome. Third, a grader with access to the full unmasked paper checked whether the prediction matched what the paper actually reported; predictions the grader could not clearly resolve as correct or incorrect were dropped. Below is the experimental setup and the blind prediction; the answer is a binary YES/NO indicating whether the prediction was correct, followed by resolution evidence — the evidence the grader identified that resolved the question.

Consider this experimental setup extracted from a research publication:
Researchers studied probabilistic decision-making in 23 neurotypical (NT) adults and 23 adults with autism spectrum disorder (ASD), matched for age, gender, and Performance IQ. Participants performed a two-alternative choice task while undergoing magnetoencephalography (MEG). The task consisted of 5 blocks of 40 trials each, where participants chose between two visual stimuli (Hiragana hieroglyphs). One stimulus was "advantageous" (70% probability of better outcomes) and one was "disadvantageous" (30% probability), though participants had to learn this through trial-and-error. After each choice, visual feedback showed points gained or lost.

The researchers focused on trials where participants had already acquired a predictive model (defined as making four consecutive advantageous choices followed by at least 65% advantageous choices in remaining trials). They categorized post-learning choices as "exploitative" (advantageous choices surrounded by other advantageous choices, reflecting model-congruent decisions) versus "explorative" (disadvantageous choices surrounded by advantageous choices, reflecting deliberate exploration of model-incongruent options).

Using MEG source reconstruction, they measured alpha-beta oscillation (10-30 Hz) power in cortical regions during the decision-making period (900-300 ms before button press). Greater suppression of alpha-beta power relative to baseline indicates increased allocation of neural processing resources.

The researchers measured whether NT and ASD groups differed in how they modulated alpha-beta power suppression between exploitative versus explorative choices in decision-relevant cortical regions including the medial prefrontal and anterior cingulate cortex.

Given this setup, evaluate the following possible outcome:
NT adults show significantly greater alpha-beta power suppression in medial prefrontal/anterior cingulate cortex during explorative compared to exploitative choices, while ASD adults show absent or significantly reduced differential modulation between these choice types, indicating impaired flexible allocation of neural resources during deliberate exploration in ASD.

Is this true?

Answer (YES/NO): YES